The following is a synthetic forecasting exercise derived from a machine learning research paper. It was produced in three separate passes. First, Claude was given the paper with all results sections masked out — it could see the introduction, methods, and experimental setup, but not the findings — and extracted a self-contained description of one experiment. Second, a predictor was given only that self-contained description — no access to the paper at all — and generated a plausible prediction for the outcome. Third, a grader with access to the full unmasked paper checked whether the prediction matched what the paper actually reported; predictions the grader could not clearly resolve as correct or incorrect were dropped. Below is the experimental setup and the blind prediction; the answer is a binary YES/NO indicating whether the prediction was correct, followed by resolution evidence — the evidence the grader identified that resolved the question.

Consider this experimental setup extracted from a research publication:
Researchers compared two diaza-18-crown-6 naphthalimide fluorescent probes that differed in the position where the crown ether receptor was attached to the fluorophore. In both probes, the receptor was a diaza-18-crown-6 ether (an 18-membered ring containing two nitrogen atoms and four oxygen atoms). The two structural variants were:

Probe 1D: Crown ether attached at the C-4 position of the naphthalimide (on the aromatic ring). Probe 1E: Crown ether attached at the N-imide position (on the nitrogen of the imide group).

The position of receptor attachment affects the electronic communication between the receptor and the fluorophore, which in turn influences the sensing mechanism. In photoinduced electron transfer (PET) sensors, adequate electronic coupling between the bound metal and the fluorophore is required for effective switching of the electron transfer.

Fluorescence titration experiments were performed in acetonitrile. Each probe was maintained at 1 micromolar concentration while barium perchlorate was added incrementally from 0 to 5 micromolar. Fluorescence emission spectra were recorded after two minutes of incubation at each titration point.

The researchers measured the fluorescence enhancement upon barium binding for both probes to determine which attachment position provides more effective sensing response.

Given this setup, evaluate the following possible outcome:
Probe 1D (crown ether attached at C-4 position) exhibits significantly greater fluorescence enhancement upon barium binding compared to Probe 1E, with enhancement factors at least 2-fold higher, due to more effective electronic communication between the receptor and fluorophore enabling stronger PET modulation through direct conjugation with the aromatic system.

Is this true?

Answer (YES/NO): NO